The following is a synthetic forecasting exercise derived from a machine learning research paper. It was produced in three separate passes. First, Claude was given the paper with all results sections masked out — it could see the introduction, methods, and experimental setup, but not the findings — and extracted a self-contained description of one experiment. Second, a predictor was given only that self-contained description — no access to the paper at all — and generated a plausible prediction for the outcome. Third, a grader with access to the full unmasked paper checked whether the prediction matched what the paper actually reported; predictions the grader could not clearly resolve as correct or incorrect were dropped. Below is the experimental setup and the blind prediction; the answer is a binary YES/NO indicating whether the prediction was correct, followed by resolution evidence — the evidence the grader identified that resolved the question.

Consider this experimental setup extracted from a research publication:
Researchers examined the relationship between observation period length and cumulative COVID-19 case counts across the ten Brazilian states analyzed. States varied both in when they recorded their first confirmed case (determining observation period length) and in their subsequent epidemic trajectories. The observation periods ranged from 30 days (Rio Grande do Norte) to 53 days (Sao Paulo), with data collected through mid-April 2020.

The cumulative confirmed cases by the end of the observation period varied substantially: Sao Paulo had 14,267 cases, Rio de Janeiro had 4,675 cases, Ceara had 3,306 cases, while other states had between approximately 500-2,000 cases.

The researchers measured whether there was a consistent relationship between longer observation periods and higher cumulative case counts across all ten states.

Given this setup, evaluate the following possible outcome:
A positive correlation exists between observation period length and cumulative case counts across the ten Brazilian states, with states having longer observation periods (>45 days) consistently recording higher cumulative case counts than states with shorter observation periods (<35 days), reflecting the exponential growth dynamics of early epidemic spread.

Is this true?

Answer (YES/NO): NO